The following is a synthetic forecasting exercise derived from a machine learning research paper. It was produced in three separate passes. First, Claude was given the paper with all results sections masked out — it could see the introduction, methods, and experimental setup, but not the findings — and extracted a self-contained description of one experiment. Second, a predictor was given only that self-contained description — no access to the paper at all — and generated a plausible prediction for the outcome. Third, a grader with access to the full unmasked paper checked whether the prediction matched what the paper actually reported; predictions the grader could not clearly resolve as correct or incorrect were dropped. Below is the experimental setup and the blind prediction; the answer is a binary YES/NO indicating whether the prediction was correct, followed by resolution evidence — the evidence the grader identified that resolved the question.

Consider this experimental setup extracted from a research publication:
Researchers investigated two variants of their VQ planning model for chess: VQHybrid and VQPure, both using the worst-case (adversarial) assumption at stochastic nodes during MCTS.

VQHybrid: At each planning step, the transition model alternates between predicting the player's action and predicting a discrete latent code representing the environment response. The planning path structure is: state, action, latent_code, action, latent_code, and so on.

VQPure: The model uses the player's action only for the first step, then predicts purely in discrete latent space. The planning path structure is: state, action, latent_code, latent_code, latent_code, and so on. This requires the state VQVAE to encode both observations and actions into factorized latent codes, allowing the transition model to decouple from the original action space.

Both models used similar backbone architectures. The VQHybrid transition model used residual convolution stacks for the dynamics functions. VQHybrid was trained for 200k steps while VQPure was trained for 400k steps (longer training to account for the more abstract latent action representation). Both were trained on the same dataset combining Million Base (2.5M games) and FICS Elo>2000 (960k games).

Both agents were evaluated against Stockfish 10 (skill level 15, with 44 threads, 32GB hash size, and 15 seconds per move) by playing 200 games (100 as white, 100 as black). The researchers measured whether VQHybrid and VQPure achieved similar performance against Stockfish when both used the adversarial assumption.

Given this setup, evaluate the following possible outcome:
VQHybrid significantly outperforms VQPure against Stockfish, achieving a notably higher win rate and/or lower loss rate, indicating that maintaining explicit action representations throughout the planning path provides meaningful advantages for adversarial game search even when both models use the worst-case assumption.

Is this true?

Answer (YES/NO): NO